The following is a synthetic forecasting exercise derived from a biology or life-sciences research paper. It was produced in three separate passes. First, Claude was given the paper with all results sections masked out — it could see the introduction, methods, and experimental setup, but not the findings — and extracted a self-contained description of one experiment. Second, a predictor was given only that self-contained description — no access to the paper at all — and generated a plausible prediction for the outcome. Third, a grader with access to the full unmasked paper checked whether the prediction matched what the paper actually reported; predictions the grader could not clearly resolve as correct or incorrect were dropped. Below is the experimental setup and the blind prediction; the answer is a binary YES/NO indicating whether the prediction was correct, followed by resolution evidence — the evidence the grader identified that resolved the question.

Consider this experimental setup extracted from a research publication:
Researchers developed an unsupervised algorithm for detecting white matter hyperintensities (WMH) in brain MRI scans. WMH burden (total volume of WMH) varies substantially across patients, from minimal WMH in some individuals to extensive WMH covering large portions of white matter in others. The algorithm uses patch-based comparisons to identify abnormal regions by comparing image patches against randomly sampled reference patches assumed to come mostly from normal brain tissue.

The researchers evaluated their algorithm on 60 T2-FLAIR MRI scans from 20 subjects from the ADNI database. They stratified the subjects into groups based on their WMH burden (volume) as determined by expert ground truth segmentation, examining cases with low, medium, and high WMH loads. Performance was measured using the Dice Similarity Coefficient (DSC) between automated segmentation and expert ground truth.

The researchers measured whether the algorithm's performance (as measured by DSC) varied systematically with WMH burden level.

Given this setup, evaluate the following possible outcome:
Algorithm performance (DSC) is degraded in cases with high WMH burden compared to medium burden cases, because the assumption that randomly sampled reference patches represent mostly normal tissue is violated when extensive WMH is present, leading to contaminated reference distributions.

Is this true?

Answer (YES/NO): NO